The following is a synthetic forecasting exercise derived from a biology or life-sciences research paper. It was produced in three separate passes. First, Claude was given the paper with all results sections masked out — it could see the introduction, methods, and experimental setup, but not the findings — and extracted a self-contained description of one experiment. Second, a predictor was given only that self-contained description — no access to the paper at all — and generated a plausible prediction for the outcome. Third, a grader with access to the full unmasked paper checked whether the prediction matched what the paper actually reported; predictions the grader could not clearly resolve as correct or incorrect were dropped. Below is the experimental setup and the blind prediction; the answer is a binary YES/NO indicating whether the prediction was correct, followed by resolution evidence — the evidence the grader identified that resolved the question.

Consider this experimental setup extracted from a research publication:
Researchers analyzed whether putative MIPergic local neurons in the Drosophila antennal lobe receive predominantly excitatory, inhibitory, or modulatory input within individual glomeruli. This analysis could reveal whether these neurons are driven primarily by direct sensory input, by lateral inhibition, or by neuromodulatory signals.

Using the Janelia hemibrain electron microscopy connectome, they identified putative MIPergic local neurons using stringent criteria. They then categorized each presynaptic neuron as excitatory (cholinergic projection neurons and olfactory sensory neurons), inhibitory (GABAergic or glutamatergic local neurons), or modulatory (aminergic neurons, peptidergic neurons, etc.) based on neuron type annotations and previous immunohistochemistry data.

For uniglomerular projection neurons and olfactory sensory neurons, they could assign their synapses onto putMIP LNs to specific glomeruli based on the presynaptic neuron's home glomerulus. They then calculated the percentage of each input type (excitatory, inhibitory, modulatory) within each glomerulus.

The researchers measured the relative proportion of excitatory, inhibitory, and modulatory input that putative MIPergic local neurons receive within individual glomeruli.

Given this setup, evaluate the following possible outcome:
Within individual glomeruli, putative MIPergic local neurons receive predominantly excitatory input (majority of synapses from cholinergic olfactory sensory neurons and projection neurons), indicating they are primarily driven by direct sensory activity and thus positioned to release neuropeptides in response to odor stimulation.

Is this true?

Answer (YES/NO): YES